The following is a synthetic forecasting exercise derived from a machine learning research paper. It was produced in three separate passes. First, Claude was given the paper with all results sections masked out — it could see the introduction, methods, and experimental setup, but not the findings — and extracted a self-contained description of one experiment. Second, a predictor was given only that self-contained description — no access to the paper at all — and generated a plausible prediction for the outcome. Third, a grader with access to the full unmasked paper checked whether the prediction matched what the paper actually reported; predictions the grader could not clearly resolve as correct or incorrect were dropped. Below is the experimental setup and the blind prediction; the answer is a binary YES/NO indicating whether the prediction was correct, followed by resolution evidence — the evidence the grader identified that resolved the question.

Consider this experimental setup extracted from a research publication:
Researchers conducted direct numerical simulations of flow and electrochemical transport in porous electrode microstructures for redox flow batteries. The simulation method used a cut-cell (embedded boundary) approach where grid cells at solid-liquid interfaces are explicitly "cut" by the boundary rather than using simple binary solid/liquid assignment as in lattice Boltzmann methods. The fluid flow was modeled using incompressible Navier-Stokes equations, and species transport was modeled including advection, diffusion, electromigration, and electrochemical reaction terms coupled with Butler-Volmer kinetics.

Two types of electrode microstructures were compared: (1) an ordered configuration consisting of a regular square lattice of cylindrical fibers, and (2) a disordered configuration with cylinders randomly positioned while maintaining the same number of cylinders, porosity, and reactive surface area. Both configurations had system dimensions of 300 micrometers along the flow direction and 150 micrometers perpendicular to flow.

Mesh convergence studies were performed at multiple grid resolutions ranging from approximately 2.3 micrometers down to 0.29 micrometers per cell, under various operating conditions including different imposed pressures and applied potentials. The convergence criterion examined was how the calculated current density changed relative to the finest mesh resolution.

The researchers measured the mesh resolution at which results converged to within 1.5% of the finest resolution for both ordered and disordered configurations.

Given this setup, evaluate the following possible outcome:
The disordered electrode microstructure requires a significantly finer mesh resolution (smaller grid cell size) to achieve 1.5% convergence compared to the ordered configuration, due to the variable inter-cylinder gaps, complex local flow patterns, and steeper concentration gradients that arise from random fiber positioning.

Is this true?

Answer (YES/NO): NO